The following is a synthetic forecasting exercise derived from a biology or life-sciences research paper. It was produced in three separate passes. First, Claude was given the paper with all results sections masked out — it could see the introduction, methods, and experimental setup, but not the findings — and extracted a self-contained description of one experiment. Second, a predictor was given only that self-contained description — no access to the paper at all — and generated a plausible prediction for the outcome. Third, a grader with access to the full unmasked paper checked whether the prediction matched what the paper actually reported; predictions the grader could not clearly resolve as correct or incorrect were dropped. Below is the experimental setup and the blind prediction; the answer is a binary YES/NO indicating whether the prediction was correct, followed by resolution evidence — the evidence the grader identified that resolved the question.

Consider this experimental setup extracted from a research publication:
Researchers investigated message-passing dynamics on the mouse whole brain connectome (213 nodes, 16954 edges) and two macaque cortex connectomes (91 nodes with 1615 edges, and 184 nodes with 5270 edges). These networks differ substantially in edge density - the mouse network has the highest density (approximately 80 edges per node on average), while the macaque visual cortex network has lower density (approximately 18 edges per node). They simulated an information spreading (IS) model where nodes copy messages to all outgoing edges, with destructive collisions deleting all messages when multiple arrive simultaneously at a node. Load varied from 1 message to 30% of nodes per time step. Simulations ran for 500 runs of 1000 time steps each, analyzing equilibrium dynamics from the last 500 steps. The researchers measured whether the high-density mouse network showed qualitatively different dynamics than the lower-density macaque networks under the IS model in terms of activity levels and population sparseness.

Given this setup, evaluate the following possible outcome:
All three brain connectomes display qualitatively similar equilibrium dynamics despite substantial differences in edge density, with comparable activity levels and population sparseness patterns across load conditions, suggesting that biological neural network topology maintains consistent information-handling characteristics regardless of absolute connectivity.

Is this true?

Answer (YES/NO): YES